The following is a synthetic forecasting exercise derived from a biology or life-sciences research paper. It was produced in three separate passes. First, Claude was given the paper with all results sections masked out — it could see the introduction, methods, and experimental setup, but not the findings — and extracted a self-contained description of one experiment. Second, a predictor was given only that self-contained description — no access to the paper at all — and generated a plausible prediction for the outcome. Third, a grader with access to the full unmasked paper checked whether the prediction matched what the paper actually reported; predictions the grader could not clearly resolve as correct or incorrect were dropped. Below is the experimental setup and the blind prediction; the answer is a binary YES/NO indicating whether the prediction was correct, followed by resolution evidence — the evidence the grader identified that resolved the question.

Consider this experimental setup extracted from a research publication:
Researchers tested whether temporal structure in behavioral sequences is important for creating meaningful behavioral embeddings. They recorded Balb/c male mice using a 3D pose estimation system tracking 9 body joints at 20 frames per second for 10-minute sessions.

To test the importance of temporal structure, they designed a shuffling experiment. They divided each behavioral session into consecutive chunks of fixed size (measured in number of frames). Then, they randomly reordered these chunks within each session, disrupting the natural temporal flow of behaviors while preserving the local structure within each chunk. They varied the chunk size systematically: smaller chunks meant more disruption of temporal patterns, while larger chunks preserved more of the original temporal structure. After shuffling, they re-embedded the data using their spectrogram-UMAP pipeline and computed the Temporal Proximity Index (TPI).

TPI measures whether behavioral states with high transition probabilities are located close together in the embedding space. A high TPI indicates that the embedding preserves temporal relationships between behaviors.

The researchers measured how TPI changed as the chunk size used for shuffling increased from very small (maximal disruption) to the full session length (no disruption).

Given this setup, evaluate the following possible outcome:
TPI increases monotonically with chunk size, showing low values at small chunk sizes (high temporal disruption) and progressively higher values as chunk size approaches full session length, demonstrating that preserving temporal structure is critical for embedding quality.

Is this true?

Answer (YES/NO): YES